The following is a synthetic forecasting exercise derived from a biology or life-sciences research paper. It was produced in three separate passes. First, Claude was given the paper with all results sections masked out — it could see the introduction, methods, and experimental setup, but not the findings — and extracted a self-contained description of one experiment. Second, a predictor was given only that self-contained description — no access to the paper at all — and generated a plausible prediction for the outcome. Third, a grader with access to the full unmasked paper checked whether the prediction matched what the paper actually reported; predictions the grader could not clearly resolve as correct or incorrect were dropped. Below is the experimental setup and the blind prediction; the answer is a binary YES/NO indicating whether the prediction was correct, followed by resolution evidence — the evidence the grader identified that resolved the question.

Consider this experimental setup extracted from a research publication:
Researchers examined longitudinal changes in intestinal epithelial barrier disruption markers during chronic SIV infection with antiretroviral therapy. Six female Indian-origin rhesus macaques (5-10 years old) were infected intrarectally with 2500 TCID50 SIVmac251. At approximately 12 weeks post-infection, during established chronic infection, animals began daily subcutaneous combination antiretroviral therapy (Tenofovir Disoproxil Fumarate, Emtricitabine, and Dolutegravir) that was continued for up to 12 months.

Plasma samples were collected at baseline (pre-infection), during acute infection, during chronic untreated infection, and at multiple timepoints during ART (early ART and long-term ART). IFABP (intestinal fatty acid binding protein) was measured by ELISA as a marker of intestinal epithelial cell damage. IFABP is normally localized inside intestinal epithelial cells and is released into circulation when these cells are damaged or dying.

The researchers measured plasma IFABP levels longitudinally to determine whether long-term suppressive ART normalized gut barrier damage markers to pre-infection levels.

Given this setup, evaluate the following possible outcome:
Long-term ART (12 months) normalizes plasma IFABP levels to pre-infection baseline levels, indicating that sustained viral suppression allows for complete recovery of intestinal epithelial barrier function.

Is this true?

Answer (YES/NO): NO